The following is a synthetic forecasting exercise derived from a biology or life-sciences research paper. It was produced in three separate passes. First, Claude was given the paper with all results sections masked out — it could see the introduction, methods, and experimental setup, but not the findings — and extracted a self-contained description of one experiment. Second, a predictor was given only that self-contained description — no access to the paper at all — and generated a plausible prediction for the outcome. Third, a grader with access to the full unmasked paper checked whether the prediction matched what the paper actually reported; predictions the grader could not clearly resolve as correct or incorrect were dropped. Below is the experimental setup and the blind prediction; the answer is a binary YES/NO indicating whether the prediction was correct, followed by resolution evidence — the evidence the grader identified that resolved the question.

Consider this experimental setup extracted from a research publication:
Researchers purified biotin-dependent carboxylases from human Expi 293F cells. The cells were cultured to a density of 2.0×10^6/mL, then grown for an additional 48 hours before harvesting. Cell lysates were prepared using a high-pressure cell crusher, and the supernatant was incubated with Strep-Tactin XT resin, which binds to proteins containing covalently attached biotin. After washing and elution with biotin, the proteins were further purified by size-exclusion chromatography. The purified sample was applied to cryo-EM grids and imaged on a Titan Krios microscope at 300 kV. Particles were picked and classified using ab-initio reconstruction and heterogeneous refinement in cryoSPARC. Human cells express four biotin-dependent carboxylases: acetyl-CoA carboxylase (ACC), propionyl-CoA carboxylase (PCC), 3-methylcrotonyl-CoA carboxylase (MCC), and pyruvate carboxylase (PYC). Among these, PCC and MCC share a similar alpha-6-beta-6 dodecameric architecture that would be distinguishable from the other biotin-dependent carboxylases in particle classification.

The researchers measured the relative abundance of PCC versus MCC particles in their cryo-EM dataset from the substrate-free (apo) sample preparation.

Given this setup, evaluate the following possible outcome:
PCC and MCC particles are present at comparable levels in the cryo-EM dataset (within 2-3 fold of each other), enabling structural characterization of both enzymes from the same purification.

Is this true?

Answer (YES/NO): NO